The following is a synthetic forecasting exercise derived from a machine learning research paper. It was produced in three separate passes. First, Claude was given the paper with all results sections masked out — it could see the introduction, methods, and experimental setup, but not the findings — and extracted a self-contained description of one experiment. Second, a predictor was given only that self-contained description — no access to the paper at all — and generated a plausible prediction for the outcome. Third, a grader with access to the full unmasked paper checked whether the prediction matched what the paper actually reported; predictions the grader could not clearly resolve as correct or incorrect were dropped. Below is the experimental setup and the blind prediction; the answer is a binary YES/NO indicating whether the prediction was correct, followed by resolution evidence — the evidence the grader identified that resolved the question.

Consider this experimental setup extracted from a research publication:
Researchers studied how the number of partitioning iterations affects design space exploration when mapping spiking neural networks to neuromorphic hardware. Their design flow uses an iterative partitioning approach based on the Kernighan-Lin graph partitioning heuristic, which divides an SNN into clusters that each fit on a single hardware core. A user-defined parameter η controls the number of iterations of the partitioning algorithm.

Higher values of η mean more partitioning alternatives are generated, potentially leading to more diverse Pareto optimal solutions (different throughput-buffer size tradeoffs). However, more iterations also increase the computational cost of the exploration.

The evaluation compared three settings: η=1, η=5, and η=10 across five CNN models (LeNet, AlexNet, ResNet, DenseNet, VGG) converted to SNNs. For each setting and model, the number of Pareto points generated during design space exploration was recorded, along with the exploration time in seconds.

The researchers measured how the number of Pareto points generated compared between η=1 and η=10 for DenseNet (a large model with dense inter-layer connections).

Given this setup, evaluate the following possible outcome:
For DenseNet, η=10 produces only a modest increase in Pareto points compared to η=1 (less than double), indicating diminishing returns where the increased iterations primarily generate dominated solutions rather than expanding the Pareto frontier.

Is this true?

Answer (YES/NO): YES